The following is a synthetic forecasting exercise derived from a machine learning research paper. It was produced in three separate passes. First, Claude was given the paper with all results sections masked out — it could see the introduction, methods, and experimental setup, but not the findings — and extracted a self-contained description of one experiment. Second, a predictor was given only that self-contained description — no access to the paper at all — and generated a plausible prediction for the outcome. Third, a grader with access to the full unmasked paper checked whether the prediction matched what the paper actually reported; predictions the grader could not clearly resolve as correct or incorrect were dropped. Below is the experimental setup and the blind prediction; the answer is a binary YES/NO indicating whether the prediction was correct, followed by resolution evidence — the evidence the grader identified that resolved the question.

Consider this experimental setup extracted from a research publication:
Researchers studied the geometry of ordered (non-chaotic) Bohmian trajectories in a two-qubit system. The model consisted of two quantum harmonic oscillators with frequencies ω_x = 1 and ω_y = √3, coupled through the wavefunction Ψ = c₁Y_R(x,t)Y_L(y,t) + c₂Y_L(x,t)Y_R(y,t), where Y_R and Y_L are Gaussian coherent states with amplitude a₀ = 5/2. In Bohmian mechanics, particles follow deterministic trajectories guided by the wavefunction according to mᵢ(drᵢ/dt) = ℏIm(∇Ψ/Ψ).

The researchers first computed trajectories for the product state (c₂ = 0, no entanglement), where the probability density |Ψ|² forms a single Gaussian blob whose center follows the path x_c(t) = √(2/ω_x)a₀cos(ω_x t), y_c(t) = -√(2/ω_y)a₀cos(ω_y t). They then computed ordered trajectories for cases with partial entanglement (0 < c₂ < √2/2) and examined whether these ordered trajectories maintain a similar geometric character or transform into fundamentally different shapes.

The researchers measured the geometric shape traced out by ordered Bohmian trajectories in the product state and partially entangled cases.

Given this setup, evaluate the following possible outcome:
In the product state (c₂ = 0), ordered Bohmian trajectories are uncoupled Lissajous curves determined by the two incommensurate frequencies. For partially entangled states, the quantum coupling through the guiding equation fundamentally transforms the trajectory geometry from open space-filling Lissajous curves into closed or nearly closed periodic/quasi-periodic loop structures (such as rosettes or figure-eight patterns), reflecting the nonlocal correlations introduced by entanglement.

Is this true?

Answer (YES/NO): NO